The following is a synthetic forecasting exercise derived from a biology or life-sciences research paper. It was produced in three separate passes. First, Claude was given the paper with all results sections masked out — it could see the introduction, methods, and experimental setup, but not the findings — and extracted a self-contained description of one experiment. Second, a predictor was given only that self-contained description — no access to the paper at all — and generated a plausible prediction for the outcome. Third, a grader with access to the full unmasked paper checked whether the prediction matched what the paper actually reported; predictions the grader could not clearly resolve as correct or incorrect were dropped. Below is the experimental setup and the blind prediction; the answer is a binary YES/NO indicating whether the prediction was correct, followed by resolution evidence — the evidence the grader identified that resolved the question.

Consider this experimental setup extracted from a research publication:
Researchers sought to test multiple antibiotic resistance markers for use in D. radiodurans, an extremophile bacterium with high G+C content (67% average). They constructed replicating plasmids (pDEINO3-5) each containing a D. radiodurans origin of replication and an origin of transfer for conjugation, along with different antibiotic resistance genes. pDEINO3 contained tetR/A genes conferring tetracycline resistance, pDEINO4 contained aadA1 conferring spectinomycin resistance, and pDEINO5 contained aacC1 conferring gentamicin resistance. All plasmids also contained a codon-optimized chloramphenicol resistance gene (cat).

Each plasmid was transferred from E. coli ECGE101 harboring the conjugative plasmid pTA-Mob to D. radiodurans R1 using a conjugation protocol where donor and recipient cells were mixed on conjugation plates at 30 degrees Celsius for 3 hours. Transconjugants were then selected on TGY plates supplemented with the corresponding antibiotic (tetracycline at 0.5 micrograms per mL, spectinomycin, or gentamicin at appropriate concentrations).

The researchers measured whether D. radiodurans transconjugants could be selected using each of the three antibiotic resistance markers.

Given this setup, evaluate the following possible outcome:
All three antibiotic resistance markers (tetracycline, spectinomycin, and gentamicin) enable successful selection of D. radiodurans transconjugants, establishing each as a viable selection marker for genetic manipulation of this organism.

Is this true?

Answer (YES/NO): NO